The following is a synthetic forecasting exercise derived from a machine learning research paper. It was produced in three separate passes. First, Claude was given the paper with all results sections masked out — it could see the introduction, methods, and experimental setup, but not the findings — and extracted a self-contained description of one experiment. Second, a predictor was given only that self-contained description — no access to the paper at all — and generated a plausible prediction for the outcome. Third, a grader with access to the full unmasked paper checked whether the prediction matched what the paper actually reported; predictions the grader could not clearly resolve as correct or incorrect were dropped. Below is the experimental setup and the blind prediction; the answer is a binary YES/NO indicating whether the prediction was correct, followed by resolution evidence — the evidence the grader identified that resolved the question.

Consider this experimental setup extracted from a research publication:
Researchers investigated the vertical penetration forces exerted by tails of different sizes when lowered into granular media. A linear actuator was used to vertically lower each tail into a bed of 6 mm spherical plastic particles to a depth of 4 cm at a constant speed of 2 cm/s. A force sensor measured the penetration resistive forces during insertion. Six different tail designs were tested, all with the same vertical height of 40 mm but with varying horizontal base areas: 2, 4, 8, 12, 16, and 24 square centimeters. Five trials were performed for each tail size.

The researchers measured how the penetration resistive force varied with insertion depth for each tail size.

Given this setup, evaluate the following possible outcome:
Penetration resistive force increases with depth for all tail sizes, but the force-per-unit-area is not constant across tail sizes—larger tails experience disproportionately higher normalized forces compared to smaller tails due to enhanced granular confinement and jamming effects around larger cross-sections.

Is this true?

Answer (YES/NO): NO